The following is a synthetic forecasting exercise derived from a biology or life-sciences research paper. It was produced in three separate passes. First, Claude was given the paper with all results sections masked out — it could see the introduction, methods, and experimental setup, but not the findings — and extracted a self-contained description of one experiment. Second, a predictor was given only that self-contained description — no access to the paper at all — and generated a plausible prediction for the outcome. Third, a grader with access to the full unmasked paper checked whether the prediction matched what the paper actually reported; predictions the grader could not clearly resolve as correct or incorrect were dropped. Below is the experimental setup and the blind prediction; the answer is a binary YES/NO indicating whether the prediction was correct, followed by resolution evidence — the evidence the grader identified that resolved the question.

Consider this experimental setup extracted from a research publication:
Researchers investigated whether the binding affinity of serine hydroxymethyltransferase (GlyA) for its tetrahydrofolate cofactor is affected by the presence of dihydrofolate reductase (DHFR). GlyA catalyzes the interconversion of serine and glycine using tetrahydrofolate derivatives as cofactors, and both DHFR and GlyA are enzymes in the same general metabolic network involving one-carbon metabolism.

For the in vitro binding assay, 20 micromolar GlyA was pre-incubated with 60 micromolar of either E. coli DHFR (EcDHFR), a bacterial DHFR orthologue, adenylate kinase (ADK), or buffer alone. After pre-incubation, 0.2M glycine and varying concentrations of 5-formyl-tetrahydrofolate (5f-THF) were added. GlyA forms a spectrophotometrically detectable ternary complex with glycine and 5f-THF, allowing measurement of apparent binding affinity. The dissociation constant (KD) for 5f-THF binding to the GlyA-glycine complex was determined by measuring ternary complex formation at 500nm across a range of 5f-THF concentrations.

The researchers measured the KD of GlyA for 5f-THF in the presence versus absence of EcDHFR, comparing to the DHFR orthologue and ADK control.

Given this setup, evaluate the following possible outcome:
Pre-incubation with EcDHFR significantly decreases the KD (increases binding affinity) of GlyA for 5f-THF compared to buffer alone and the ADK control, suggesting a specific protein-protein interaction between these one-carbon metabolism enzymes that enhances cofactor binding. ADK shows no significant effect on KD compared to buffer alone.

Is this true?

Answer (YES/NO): NO